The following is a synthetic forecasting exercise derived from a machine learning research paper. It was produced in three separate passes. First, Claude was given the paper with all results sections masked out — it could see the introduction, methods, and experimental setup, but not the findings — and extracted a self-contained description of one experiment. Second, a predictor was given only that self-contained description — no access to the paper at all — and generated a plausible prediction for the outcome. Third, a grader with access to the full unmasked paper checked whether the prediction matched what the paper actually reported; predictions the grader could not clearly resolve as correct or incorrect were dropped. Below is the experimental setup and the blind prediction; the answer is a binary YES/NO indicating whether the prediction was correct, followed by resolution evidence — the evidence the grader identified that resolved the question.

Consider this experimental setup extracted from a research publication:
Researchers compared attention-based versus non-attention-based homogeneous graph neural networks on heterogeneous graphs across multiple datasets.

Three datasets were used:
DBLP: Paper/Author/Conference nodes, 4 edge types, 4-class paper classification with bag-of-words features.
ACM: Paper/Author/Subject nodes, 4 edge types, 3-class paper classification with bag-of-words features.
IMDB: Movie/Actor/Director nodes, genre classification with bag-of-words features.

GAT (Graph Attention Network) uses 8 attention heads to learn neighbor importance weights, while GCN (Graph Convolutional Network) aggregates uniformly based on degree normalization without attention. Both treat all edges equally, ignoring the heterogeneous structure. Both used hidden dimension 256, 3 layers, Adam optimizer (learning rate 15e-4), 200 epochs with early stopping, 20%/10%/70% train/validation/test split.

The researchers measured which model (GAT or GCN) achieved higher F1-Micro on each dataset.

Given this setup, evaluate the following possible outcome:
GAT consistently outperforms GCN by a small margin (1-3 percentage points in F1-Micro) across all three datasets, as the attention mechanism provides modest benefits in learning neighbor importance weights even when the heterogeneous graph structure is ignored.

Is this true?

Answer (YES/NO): NO